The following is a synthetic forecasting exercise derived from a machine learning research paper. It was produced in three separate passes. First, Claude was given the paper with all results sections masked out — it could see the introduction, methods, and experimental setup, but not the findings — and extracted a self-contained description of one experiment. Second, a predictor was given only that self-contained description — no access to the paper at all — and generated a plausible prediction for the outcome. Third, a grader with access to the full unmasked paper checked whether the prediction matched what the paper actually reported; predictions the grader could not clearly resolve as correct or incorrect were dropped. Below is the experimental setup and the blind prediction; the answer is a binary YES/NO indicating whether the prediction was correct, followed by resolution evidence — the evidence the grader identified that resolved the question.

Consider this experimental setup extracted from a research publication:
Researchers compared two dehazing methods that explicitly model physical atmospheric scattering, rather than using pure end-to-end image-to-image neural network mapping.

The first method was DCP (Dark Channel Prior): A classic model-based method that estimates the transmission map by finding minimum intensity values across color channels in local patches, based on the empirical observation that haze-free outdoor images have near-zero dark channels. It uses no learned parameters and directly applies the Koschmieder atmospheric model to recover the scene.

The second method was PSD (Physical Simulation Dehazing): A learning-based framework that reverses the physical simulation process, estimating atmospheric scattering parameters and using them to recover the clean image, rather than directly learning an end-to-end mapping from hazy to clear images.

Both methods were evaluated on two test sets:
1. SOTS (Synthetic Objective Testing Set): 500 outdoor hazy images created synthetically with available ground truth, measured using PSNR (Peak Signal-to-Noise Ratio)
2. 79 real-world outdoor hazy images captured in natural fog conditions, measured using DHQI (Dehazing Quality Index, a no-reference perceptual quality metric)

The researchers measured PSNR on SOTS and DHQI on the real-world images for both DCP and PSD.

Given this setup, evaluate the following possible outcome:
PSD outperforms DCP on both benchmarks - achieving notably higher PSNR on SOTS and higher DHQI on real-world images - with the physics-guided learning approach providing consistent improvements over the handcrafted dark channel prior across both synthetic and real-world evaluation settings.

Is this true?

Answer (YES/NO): NO